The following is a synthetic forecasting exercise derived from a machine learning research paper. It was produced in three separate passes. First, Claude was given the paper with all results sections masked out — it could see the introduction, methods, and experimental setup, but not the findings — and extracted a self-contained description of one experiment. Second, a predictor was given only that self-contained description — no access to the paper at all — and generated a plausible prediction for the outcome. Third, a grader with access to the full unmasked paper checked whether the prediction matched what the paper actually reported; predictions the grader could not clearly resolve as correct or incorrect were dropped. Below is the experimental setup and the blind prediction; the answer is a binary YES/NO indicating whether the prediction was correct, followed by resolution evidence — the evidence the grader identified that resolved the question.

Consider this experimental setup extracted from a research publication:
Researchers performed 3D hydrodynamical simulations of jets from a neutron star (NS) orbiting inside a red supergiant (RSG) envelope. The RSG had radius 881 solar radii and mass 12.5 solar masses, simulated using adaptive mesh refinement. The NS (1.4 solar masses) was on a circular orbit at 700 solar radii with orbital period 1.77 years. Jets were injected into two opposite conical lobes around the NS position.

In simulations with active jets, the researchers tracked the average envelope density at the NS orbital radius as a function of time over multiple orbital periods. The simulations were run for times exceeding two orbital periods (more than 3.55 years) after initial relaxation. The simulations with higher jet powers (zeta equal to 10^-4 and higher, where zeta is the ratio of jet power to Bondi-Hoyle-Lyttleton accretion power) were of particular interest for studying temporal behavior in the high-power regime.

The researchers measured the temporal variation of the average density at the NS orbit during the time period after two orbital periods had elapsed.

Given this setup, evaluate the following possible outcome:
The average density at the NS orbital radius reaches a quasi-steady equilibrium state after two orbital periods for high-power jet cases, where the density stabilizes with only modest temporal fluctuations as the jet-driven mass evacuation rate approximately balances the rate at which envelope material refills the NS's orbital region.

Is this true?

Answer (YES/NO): NO